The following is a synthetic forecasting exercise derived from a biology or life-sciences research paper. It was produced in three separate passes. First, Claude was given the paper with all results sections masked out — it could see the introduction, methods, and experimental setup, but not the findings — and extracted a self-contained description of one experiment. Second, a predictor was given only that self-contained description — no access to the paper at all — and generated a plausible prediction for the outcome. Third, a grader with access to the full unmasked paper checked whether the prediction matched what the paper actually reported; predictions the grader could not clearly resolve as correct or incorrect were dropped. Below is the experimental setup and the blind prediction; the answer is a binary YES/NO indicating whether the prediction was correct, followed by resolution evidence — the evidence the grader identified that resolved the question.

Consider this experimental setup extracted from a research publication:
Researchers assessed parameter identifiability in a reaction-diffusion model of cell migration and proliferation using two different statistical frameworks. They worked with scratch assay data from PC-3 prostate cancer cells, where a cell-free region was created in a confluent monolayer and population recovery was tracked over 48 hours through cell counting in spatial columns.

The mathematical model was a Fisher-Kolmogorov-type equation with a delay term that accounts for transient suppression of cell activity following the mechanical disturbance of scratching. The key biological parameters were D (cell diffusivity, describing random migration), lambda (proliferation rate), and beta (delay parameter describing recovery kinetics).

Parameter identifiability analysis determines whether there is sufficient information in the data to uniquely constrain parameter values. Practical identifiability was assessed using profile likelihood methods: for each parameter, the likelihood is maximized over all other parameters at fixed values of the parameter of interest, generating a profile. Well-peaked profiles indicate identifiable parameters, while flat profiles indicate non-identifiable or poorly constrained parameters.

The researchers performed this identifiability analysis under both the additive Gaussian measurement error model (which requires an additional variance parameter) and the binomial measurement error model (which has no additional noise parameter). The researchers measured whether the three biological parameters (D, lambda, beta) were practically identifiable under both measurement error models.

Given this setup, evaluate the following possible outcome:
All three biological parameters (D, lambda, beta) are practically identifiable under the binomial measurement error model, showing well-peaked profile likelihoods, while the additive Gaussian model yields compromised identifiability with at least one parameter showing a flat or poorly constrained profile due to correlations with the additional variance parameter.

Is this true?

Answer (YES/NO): NO